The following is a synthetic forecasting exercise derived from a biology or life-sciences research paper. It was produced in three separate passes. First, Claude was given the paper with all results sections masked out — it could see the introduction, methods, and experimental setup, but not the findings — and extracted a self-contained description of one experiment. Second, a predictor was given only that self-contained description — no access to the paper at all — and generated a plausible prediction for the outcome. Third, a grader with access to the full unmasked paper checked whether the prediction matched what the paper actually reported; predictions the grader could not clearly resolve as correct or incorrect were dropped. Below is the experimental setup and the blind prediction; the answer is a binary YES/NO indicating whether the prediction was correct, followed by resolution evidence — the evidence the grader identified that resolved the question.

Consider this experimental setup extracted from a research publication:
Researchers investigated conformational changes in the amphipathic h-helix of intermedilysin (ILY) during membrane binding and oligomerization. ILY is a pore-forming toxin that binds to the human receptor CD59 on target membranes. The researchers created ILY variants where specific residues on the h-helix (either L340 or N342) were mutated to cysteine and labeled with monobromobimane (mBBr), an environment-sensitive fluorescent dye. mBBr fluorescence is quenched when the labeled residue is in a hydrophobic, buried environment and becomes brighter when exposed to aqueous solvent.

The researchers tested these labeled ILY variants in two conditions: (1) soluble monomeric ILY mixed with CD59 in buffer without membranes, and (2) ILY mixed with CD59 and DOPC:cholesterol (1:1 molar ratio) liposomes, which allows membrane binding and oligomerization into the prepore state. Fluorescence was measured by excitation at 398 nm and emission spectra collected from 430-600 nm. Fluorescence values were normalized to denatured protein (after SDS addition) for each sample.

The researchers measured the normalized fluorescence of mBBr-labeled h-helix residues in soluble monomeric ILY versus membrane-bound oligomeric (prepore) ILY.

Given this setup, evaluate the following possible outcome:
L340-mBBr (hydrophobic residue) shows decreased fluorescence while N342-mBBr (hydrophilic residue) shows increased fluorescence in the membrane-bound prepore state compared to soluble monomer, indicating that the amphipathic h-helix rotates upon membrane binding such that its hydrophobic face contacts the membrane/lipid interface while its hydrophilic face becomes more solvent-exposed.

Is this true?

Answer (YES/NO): NO